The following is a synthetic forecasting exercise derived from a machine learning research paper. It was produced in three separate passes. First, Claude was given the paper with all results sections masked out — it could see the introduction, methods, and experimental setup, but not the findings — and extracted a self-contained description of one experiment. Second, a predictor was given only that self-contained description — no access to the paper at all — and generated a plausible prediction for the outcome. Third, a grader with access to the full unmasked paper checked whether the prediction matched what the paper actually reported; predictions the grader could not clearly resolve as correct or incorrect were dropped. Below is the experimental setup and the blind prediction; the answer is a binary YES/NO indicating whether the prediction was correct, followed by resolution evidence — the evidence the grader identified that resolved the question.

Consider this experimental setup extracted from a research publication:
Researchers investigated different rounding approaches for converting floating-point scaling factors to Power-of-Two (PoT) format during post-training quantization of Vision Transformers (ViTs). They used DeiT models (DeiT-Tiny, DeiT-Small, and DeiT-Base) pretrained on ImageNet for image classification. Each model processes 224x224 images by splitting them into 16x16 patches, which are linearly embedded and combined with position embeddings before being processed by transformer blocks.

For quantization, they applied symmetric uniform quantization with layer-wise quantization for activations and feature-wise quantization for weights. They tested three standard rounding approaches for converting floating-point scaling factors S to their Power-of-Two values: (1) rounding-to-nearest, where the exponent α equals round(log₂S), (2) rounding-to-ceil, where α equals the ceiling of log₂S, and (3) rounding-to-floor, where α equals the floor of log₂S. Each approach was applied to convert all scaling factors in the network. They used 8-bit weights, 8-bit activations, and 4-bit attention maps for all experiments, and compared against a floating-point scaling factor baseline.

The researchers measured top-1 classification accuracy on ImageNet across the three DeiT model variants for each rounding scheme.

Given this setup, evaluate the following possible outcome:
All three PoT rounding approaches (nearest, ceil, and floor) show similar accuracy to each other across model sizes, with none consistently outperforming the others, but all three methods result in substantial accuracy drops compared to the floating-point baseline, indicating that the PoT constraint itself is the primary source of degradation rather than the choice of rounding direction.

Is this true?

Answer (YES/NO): NO